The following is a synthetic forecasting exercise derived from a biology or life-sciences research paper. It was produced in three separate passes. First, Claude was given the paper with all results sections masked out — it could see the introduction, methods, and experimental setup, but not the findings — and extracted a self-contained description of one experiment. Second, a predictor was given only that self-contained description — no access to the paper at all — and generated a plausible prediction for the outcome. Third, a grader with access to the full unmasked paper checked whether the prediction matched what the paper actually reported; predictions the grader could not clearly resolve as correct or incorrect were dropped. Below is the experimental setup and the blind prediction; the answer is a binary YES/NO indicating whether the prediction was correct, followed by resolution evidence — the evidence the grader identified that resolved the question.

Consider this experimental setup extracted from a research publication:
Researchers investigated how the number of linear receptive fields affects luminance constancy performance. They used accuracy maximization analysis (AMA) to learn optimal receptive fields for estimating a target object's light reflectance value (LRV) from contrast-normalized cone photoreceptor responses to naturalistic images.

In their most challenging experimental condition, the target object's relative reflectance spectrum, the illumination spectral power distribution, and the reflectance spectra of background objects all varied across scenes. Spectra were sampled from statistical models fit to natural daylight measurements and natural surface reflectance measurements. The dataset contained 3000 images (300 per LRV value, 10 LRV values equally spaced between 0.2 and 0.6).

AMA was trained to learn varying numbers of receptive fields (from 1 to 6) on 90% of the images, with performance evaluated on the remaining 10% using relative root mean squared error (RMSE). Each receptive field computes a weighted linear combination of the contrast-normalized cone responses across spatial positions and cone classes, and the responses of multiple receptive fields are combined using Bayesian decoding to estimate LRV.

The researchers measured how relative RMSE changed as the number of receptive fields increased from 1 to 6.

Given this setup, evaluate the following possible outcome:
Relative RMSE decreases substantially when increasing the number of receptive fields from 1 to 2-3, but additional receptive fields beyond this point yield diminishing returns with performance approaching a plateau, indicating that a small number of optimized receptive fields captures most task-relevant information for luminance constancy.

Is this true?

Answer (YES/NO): YES